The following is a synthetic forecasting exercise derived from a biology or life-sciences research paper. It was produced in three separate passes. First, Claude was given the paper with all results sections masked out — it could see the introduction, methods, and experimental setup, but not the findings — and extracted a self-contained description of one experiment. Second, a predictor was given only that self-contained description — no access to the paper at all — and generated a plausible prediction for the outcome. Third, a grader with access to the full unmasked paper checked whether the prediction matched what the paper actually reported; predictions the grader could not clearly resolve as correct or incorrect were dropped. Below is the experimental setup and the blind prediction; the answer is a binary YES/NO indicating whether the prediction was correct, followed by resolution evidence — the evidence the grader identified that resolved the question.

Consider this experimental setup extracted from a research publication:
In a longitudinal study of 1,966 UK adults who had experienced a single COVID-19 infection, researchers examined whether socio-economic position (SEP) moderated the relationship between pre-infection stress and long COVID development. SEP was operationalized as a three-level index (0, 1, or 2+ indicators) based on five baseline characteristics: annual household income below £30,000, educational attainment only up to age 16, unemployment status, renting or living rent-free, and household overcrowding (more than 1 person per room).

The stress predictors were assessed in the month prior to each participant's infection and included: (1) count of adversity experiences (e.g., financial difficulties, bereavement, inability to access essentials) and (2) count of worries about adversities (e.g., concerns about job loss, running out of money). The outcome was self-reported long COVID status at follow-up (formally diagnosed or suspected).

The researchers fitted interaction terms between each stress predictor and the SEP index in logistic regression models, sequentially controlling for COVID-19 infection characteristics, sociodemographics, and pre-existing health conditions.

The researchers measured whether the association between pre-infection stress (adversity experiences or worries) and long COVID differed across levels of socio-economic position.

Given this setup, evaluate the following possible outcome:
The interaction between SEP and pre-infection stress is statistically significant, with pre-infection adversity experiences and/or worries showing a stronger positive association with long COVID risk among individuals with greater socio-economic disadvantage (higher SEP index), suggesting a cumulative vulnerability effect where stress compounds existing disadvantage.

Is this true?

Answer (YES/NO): NO